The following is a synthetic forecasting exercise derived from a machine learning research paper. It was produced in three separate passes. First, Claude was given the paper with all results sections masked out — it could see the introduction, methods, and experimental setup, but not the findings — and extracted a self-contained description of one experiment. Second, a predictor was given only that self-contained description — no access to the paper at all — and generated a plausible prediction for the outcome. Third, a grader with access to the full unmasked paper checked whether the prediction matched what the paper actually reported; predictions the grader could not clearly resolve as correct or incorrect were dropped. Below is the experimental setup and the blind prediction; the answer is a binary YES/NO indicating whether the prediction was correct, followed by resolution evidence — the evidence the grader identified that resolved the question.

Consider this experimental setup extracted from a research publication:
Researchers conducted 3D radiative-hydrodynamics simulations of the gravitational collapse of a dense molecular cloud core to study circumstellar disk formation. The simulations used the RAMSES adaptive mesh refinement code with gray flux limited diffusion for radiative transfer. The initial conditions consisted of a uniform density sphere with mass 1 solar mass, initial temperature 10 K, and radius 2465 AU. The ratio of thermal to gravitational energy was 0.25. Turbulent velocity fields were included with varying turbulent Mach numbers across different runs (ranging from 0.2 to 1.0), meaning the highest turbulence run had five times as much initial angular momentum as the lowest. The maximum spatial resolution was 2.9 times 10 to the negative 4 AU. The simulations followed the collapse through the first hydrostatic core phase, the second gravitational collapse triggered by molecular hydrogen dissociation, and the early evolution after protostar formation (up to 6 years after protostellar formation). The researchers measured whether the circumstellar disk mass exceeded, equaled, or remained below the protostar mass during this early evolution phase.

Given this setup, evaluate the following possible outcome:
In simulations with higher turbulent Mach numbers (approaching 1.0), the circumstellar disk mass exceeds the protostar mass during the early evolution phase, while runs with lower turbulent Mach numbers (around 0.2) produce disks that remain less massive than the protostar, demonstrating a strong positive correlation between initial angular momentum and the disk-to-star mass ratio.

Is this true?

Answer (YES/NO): NO